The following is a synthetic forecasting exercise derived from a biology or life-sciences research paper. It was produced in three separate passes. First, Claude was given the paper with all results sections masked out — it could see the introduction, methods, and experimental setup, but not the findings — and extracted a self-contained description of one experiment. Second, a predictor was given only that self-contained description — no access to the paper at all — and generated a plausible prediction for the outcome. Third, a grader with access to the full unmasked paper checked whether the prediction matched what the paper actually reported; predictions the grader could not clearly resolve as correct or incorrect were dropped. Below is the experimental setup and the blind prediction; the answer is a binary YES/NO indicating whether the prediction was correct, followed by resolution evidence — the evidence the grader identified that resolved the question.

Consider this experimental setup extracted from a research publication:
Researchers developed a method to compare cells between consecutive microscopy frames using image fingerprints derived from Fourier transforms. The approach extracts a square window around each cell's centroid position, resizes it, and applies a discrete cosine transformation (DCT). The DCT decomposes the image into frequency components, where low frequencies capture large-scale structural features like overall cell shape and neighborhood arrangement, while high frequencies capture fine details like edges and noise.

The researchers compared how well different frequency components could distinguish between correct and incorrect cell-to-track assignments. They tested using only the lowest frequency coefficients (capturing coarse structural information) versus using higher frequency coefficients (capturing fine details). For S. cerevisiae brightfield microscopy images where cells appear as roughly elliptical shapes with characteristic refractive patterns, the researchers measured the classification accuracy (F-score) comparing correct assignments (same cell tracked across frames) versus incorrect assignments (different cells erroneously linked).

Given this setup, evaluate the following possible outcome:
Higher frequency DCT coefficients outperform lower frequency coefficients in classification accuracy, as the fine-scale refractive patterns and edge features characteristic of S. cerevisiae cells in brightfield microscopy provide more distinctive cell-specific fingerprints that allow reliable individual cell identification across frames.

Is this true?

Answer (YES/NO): NO